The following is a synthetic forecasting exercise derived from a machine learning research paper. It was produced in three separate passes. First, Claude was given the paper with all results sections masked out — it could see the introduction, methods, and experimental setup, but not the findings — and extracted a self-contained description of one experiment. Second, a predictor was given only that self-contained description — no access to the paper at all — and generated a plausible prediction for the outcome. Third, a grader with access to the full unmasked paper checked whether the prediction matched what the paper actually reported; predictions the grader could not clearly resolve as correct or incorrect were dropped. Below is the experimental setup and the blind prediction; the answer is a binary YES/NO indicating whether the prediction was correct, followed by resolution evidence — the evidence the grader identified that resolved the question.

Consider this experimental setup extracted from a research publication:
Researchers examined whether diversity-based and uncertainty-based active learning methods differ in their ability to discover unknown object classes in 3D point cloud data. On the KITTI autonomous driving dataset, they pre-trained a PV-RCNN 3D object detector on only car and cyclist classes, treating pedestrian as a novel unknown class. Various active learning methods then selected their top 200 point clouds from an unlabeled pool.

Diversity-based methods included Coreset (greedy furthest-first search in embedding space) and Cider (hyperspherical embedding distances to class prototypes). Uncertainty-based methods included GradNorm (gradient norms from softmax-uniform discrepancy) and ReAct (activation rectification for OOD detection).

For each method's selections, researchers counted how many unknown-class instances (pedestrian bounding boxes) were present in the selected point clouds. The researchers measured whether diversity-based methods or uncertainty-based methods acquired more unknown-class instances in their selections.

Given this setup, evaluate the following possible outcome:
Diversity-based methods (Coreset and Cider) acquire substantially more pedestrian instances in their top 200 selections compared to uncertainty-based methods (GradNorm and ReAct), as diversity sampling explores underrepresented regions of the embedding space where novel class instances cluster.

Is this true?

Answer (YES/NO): NO